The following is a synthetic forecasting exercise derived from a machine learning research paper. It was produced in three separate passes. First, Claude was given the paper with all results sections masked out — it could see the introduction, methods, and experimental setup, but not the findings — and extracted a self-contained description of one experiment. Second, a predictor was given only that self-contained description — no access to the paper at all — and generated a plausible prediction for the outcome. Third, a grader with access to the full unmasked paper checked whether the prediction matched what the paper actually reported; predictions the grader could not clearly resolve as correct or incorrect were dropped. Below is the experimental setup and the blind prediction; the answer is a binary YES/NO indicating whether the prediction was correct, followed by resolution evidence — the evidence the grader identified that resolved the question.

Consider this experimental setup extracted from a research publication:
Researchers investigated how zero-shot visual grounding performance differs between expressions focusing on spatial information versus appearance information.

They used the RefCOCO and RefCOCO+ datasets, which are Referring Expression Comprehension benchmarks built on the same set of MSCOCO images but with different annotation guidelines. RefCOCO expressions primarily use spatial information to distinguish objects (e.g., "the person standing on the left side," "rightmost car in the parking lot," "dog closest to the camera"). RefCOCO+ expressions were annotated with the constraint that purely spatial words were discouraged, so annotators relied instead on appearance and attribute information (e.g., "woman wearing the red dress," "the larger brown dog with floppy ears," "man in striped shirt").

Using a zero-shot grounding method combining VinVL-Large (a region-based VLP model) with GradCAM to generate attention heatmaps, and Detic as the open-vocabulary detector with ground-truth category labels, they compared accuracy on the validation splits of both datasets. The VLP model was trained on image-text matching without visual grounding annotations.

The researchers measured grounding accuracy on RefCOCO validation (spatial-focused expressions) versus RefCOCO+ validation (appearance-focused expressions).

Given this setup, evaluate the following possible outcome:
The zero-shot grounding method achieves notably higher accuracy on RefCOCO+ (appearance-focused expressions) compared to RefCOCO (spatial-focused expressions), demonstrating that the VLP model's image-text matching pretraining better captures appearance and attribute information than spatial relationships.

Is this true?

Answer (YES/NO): YES